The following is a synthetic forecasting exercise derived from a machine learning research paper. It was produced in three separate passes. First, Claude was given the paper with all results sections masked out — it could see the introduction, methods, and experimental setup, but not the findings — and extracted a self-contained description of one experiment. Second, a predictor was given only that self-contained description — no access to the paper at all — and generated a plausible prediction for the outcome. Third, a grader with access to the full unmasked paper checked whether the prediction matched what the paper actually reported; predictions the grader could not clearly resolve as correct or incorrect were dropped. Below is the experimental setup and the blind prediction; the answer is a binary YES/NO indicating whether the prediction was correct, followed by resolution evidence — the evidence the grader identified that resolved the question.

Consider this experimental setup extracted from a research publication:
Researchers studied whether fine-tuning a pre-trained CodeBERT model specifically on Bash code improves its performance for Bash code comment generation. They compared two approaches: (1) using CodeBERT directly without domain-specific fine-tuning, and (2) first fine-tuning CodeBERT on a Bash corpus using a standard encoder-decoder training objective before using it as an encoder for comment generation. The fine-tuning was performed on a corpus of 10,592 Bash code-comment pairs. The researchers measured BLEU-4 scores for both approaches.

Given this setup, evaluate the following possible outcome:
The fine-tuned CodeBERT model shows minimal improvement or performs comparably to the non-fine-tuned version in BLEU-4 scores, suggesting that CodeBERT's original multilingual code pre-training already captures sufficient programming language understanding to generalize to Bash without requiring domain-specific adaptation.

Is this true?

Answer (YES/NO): NO